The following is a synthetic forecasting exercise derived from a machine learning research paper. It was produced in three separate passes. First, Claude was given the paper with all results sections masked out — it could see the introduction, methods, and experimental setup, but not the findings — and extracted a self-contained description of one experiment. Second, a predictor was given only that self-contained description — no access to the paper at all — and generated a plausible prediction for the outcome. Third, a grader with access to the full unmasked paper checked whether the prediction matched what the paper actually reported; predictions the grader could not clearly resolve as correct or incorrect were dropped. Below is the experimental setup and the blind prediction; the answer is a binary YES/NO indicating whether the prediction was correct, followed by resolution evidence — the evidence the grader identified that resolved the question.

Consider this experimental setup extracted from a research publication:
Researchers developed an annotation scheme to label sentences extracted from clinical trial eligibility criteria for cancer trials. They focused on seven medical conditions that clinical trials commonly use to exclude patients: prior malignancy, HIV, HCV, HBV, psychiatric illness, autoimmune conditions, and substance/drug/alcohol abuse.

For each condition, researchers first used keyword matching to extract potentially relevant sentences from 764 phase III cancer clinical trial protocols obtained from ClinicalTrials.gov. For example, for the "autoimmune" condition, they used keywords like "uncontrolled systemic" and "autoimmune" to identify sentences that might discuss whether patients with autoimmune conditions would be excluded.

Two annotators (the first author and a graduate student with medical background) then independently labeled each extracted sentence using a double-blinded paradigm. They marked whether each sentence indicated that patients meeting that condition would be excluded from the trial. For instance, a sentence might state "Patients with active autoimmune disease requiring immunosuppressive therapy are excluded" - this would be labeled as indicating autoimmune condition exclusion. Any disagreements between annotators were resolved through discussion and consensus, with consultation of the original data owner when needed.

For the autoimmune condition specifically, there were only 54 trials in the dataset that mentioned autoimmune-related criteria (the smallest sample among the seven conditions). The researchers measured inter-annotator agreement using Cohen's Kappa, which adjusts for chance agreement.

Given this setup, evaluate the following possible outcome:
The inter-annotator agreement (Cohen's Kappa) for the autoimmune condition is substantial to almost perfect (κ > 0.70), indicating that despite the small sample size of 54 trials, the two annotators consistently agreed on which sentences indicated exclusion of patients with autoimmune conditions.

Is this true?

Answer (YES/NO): NO